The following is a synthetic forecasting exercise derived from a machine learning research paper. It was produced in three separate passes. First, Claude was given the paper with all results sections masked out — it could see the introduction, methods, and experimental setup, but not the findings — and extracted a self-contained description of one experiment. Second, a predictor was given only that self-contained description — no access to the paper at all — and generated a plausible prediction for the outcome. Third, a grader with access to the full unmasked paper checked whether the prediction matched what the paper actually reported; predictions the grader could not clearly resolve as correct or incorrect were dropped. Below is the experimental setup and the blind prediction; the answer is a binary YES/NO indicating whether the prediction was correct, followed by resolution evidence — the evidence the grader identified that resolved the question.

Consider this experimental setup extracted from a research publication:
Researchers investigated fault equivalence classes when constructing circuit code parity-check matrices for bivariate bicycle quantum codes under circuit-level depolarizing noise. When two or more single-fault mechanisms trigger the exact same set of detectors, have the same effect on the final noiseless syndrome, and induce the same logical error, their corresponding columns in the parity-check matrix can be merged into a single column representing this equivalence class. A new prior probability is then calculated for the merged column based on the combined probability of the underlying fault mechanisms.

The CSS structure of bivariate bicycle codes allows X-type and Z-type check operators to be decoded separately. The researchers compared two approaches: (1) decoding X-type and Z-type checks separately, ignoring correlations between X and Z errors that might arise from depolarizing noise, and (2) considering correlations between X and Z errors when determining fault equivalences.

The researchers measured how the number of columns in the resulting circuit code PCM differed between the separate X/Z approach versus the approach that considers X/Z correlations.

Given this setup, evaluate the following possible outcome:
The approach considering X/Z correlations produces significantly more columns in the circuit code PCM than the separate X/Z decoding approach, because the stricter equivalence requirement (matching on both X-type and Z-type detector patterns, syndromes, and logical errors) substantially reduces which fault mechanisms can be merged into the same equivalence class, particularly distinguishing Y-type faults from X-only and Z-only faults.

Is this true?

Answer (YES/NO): YES